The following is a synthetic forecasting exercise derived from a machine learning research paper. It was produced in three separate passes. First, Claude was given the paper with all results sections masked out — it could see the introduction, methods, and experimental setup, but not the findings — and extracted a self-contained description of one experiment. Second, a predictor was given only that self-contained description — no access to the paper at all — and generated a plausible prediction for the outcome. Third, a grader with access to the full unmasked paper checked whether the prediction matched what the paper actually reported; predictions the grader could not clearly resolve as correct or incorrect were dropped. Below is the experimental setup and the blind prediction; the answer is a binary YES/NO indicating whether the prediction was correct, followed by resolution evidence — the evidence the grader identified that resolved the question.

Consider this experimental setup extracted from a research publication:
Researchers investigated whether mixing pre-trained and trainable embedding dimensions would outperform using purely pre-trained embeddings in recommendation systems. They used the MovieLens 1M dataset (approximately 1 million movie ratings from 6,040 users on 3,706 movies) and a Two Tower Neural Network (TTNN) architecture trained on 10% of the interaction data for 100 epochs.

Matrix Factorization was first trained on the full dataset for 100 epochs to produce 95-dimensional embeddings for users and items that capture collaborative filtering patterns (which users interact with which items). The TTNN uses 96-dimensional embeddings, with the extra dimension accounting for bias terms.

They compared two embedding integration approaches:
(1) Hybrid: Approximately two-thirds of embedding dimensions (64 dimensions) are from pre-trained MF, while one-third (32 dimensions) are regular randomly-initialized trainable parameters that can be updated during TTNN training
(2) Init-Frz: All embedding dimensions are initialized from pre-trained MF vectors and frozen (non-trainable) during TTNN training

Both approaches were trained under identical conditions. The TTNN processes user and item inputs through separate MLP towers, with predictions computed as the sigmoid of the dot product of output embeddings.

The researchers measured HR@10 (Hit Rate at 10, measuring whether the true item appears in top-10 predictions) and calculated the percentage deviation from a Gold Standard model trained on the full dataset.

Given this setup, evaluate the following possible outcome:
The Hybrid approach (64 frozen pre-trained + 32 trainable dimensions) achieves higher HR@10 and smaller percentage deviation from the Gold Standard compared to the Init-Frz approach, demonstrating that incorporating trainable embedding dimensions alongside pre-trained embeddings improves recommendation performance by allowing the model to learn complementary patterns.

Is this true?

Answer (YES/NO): NO